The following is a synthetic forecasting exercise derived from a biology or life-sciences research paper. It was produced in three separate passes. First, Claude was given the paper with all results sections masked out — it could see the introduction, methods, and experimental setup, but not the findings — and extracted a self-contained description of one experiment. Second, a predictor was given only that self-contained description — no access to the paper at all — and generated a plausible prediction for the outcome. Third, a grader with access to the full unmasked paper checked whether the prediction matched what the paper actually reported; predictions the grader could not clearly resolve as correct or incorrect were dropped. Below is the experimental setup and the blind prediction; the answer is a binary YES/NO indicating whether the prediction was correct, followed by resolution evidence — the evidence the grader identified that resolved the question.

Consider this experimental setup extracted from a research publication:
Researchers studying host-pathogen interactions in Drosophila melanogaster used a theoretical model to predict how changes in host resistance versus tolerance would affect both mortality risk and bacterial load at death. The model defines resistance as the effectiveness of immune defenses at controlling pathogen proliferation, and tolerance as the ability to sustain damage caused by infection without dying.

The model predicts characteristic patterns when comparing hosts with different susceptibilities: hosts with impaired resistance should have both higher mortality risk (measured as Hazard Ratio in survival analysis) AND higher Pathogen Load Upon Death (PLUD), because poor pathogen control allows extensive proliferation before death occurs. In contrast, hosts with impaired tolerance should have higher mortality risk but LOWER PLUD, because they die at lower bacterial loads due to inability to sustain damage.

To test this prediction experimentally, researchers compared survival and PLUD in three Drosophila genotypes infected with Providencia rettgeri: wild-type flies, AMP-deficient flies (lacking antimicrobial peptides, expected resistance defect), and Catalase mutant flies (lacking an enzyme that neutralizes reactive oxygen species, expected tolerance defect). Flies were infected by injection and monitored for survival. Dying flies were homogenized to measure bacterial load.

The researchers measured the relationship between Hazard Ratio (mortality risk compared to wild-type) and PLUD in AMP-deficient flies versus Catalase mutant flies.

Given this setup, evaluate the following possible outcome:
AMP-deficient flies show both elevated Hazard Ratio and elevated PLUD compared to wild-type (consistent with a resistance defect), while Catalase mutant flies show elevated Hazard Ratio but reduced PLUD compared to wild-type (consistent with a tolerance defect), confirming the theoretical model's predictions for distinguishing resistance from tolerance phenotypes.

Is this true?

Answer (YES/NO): YES